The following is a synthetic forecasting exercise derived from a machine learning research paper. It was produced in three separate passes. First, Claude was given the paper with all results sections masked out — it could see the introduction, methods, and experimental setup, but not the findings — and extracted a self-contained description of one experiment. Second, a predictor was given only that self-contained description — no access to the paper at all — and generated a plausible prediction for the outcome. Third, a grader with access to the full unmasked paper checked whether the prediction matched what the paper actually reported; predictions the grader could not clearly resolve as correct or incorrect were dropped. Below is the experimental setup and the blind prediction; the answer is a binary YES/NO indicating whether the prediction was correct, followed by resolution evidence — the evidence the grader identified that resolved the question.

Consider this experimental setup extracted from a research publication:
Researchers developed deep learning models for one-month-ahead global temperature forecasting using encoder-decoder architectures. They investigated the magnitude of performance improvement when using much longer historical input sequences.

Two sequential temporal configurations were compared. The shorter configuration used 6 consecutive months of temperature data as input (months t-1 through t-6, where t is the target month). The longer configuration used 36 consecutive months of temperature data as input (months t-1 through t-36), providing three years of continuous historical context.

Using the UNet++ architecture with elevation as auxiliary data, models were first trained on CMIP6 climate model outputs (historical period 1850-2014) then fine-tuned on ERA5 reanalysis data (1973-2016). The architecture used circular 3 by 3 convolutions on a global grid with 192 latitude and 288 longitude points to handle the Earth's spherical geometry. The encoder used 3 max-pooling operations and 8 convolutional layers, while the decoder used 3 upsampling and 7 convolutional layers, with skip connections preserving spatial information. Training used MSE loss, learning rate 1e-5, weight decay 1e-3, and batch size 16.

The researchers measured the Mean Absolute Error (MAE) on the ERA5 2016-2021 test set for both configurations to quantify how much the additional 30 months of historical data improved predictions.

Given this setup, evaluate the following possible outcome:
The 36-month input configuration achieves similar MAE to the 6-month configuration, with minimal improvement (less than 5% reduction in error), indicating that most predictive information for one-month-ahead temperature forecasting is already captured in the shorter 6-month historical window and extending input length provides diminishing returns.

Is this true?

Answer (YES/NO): YES